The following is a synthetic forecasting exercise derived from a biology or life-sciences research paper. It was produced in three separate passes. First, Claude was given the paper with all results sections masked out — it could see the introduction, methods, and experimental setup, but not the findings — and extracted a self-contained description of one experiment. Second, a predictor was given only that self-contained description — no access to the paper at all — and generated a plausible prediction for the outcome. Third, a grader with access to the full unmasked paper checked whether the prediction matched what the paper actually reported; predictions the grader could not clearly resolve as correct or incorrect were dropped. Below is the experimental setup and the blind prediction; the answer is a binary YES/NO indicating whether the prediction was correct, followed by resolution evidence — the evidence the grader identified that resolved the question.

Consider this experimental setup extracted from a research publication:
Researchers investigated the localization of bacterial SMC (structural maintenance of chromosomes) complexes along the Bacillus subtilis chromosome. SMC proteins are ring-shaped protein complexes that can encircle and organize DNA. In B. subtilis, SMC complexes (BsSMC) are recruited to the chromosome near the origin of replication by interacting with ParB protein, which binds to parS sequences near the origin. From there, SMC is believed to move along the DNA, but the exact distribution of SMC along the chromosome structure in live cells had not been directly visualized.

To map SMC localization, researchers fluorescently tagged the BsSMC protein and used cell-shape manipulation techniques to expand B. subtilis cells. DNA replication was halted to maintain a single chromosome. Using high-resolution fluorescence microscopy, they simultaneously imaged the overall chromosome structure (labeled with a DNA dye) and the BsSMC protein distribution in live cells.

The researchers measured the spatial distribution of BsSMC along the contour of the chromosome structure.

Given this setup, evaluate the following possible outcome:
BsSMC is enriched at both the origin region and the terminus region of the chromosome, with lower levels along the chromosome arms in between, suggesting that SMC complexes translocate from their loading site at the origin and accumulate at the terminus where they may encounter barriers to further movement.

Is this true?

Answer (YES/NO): NO